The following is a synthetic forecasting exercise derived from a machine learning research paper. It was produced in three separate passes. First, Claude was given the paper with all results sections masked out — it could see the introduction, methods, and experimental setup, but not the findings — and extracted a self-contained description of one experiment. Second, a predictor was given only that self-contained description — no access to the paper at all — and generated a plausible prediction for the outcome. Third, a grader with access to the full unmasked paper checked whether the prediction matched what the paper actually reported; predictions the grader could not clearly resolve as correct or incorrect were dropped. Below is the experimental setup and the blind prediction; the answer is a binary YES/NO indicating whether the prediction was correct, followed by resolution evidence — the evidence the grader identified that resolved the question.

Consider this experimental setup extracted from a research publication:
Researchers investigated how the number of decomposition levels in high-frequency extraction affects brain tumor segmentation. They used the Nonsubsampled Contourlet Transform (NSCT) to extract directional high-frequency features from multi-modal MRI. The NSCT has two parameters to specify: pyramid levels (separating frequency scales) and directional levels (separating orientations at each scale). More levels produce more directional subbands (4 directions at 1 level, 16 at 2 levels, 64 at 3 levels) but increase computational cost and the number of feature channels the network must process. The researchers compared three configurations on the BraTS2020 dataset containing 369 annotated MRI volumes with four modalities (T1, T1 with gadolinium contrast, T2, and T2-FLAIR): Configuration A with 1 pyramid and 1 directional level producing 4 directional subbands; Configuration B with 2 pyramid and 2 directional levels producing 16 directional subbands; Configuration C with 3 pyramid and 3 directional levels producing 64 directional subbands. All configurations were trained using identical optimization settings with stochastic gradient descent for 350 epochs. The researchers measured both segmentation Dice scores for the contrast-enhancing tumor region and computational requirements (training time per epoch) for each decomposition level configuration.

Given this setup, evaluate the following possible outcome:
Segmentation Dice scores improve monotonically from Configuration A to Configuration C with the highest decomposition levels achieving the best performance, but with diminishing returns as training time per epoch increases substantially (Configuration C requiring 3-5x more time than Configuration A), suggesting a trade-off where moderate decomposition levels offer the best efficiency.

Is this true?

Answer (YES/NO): NO